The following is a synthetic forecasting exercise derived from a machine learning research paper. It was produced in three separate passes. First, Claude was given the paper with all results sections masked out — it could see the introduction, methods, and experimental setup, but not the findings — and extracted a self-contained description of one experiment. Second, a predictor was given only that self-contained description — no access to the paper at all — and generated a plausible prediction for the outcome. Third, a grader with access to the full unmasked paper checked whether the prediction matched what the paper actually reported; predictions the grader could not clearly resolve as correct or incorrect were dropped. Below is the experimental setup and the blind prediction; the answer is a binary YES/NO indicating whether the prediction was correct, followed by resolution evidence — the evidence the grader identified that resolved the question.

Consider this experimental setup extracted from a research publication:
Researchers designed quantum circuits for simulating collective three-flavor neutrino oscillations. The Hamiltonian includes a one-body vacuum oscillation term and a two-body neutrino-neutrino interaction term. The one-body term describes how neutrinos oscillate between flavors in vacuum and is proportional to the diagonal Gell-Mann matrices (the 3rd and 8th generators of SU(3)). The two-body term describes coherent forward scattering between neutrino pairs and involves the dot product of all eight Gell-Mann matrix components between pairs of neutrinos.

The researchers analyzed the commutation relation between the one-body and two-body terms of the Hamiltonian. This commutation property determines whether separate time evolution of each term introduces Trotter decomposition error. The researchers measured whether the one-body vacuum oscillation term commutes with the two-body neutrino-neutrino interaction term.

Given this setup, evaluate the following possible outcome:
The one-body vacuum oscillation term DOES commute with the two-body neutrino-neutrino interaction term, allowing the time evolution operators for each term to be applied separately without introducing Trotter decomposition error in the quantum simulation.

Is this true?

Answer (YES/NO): YES